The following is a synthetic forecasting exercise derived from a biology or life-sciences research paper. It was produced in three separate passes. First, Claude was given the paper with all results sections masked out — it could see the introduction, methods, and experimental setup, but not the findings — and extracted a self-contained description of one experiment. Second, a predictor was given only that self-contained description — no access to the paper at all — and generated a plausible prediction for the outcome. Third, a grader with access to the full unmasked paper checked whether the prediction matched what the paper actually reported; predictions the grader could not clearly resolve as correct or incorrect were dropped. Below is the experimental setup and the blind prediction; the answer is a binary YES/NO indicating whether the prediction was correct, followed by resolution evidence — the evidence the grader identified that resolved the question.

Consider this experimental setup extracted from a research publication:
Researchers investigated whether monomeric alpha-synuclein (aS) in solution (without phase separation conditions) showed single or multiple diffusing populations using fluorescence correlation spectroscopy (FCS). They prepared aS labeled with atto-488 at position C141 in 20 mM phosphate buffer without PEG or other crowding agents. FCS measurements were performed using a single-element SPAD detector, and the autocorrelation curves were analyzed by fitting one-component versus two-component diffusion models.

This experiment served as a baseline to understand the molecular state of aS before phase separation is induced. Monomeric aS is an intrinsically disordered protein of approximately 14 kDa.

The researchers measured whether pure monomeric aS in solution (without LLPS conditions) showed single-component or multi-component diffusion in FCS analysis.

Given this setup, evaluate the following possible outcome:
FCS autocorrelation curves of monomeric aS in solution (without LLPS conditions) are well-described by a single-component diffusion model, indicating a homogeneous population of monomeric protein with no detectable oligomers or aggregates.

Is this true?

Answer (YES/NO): YES